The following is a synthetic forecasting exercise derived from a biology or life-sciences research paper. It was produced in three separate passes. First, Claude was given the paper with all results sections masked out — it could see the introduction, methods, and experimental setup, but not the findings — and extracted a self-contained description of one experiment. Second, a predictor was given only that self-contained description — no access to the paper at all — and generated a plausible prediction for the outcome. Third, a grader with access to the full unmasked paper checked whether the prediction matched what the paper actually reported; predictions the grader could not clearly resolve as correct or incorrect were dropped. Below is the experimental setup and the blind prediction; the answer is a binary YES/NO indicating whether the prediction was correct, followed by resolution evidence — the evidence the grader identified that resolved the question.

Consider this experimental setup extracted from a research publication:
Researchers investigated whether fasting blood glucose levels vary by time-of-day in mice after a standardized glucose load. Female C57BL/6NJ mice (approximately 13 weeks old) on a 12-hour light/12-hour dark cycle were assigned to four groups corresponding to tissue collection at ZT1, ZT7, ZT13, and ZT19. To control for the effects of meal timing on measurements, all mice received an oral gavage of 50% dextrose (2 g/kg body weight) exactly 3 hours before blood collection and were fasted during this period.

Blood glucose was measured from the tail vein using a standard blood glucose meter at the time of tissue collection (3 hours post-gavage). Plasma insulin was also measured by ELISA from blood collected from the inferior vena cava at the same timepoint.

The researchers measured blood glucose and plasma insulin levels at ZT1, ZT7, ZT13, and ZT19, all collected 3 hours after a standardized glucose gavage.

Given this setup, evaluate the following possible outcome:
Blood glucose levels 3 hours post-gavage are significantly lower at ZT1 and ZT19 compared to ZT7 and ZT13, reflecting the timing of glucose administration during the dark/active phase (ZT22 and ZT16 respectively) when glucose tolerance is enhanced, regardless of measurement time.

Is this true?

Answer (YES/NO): NO